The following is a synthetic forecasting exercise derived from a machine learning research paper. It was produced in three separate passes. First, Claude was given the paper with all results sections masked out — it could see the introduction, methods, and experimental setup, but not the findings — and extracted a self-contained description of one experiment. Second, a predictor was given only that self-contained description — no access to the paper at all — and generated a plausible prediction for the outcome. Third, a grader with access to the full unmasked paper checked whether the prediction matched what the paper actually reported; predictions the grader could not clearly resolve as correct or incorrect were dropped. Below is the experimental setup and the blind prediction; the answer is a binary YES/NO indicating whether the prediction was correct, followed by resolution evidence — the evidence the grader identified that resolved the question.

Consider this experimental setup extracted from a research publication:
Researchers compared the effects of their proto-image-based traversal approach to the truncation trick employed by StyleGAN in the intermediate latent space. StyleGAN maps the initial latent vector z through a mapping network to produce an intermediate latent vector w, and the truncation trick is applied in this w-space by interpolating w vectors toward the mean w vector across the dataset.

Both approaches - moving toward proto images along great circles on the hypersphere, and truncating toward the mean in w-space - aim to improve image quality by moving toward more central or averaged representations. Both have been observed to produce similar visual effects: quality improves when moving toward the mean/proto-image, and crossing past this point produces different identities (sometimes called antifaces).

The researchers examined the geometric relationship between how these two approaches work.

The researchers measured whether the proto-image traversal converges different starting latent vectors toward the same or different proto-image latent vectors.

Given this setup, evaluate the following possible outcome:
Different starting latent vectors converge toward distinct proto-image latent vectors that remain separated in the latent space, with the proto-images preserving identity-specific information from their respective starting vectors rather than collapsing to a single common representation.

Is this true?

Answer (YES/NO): YES